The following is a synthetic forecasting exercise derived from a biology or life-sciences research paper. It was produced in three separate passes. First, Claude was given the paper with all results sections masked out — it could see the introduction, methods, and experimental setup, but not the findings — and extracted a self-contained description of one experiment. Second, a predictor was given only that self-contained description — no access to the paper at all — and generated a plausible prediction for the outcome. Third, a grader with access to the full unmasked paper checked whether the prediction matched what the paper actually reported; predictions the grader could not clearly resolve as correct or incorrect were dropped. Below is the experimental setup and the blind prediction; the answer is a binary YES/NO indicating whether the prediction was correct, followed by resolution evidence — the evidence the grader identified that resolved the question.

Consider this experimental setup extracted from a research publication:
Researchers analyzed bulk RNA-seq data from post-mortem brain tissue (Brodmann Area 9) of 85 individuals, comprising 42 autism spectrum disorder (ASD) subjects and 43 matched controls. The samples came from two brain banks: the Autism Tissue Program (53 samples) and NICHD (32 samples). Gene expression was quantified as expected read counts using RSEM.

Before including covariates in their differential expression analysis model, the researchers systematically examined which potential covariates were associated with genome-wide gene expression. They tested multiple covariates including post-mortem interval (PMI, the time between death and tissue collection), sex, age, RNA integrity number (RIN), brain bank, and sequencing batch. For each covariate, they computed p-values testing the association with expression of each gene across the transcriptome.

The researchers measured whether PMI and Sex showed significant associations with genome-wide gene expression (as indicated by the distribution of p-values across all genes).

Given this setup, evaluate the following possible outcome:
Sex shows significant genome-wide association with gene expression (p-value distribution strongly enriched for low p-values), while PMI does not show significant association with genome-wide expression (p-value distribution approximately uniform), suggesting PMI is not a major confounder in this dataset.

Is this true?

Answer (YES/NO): NO